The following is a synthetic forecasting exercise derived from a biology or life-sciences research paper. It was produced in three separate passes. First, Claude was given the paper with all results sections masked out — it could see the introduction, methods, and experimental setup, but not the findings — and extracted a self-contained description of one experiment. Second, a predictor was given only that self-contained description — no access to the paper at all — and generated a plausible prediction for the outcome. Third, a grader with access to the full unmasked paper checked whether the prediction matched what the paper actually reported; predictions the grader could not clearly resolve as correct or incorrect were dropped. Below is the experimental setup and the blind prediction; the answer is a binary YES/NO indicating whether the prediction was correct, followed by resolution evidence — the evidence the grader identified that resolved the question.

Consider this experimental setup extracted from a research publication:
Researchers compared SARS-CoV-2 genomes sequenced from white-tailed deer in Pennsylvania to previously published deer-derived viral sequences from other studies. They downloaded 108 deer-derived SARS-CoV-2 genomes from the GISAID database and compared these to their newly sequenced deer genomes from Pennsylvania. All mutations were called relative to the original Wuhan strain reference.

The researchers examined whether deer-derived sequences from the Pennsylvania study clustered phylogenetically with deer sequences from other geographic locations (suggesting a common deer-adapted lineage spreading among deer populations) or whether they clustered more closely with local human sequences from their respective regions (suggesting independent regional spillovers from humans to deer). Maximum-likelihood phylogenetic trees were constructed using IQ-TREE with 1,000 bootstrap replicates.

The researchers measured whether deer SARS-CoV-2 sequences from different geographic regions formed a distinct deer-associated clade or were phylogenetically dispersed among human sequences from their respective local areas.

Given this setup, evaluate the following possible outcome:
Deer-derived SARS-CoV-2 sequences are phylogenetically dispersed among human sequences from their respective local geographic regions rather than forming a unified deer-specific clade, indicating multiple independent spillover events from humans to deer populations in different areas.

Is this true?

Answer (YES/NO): YES